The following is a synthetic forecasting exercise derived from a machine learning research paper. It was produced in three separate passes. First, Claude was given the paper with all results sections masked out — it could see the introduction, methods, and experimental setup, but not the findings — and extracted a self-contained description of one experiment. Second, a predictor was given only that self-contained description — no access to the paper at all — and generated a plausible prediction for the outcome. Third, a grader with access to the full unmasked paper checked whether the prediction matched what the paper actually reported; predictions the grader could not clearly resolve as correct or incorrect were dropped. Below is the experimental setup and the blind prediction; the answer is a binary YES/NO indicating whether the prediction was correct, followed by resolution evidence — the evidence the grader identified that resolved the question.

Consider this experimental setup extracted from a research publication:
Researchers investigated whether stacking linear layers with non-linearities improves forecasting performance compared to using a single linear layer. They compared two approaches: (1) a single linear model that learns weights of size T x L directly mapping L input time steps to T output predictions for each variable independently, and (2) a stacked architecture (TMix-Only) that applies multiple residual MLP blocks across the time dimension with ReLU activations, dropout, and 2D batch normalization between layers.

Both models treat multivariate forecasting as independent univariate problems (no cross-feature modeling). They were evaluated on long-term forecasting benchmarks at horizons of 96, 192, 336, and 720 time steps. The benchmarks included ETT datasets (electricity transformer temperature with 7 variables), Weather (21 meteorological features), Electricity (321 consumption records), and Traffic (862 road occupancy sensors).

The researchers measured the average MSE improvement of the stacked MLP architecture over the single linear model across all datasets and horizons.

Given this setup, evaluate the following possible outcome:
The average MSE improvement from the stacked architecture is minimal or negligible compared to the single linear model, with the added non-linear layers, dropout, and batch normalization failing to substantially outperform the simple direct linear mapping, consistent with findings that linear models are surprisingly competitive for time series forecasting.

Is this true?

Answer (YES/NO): NO